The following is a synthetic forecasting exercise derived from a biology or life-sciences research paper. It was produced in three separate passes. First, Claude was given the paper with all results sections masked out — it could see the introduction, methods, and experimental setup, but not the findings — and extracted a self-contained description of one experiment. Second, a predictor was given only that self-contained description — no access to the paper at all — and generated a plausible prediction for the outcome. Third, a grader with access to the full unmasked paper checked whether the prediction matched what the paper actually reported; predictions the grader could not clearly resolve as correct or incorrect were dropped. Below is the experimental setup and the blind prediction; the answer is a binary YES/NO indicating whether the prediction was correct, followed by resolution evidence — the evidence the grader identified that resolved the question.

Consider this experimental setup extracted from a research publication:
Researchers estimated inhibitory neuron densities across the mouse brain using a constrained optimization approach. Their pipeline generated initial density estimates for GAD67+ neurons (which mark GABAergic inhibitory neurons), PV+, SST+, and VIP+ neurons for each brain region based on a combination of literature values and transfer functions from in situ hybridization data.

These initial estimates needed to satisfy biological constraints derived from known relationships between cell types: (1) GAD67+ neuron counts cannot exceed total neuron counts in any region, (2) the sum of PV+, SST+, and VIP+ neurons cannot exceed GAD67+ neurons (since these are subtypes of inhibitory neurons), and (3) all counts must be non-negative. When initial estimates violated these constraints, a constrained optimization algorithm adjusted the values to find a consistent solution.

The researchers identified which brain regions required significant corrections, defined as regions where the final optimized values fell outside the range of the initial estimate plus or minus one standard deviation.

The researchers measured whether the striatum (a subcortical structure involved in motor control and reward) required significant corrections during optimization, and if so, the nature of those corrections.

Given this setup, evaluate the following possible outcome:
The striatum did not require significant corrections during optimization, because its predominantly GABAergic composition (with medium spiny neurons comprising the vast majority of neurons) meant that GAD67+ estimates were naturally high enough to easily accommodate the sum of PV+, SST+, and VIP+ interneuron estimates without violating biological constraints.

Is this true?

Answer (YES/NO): NO